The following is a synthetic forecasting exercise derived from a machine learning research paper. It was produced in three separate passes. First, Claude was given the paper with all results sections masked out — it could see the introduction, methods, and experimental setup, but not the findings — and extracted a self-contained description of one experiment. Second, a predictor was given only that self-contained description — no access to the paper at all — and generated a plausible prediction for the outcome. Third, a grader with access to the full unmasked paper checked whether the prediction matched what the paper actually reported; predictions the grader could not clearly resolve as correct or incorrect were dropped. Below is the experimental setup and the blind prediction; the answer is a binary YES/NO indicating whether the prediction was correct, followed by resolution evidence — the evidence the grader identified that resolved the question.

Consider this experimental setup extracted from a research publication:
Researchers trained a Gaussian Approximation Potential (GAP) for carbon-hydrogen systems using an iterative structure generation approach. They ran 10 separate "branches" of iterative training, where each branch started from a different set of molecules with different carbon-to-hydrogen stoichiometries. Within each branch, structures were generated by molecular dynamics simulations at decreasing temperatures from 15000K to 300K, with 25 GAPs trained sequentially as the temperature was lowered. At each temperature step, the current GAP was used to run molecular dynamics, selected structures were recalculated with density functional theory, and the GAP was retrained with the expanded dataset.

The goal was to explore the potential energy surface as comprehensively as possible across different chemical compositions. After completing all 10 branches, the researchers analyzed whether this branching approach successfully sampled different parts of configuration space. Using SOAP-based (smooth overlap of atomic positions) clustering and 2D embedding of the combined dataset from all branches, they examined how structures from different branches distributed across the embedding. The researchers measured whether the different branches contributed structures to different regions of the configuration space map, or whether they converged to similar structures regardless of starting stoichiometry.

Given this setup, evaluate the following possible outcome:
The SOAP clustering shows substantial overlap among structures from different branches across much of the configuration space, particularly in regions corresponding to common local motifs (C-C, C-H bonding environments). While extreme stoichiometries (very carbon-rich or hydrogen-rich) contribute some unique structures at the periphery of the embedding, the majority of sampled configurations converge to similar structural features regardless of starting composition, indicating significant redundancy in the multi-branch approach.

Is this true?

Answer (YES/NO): NO